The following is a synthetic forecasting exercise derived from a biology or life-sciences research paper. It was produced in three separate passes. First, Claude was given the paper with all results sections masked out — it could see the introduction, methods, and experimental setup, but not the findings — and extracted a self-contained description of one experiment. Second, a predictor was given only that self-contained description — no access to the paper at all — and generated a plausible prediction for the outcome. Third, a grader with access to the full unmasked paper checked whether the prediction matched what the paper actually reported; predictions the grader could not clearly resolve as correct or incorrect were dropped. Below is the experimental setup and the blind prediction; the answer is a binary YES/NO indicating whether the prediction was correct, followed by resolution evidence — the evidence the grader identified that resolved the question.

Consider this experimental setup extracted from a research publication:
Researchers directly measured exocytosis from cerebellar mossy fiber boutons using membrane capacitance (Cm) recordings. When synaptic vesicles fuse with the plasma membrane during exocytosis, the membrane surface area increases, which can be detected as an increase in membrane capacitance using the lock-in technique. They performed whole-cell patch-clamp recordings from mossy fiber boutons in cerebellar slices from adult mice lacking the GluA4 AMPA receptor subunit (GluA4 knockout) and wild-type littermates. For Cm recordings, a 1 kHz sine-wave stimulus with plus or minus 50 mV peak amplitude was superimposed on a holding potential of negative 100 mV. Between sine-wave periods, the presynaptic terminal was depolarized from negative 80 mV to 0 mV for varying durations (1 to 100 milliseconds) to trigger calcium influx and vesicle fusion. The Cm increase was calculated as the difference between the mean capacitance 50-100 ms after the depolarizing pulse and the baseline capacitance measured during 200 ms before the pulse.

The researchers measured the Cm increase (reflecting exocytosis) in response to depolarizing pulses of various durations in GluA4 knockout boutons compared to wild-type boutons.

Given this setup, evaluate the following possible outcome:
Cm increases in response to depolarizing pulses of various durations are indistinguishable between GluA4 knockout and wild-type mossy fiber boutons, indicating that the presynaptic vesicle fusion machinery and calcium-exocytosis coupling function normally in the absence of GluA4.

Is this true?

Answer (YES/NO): NO